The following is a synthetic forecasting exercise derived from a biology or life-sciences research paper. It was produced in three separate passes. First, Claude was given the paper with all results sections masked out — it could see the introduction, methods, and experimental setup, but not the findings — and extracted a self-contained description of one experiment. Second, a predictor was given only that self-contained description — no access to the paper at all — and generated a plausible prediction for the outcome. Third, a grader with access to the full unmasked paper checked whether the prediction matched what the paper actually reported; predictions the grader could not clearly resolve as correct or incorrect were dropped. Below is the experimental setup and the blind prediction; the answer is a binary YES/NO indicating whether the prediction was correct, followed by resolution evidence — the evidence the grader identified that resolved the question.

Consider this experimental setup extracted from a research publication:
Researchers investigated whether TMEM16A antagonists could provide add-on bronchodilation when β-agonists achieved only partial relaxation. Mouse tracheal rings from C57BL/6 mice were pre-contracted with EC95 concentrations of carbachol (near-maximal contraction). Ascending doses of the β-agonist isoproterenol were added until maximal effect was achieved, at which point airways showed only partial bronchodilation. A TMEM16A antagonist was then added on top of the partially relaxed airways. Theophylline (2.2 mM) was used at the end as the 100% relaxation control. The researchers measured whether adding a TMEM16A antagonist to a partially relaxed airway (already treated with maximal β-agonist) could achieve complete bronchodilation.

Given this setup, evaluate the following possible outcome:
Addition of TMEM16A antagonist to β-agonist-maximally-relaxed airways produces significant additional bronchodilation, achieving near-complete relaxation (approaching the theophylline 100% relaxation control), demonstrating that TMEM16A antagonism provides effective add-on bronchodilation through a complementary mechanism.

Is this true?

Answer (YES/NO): YES